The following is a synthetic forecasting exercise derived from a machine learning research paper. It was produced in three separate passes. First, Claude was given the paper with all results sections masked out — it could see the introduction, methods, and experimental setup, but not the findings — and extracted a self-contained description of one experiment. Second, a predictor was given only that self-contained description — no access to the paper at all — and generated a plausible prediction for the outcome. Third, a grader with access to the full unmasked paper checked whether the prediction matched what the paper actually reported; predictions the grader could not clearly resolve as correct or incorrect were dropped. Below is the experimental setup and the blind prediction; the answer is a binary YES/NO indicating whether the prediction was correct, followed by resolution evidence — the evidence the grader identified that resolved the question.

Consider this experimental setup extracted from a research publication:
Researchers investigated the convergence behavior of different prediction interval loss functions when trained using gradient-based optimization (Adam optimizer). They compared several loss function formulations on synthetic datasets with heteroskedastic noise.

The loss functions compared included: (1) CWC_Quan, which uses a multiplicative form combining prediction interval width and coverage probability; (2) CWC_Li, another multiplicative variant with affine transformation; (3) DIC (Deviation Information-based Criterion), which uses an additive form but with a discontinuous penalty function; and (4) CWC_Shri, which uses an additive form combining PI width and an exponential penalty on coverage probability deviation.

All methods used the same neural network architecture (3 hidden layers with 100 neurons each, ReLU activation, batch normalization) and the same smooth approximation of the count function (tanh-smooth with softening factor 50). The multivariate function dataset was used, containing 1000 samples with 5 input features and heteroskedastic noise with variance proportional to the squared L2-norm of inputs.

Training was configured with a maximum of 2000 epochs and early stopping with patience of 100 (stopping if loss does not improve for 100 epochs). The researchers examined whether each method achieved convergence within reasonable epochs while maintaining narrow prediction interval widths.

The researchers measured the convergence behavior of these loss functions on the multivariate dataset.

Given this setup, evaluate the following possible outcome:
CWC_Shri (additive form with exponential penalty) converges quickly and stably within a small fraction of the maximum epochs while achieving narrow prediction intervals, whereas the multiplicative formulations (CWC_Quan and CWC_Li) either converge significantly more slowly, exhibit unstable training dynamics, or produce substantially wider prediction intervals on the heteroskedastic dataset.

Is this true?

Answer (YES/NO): YES